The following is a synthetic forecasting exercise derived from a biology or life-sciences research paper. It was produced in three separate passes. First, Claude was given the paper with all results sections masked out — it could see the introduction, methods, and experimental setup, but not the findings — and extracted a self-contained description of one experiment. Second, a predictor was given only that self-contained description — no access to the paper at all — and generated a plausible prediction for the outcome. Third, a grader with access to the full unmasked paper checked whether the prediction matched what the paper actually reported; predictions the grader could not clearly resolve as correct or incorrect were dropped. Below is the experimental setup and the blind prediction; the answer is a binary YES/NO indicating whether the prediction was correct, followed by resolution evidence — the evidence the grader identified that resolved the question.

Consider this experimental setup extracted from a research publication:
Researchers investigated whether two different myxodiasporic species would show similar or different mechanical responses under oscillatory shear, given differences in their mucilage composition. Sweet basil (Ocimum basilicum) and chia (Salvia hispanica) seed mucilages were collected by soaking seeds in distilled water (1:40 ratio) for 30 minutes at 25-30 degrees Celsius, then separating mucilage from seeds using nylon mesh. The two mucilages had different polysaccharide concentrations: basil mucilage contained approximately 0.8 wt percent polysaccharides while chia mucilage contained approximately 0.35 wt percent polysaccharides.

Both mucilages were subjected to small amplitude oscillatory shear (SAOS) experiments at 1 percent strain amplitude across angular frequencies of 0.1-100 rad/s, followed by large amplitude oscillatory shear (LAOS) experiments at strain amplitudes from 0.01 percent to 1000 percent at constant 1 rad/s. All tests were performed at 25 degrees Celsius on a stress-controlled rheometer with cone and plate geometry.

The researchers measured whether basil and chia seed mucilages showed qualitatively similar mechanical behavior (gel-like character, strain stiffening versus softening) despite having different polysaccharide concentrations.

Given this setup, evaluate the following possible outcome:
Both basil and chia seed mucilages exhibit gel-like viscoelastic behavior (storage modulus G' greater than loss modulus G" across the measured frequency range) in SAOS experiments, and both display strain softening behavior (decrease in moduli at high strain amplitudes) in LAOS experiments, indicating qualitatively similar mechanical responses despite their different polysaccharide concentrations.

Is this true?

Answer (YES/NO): NO